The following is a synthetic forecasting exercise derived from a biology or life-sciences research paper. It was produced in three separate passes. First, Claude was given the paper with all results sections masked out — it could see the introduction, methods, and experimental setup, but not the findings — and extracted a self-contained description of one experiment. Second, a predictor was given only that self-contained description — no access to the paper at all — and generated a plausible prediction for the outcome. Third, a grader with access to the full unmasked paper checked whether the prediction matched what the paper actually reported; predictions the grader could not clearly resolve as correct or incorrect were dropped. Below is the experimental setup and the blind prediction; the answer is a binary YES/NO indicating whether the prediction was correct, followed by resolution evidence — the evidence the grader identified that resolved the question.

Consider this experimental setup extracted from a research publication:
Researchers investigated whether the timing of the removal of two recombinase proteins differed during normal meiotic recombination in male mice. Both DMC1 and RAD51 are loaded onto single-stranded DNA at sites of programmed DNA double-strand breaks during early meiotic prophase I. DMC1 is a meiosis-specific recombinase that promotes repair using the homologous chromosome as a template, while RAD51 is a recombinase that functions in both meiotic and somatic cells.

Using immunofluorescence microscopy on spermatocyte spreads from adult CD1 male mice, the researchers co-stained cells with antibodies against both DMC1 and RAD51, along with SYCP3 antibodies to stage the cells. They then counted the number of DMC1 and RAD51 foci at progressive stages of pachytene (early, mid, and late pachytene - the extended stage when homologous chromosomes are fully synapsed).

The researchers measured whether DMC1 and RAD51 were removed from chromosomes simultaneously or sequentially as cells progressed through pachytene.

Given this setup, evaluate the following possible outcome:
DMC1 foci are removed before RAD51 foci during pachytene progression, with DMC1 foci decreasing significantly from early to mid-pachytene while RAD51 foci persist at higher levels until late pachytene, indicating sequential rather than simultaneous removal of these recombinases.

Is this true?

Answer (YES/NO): YES